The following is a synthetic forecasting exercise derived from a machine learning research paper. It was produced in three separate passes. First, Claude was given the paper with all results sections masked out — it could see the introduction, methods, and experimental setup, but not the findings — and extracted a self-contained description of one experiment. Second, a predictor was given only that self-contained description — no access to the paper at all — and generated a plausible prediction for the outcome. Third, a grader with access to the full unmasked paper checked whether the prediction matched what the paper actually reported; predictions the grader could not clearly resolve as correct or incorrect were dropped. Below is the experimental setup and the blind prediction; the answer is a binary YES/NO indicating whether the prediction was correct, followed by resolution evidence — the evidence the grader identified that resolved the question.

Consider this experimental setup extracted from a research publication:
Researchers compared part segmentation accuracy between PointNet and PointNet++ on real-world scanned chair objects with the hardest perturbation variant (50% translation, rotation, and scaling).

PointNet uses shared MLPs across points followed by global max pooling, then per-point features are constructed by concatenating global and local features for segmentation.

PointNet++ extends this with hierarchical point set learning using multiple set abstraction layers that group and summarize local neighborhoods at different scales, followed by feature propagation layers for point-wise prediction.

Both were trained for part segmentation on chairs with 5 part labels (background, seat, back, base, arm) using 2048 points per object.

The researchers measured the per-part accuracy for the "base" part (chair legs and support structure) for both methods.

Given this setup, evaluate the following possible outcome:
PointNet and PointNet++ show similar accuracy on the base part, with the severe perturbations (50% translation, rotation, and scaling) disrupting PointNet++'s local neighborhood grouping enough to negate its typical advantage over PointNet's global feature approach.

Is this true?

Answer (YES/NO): NO